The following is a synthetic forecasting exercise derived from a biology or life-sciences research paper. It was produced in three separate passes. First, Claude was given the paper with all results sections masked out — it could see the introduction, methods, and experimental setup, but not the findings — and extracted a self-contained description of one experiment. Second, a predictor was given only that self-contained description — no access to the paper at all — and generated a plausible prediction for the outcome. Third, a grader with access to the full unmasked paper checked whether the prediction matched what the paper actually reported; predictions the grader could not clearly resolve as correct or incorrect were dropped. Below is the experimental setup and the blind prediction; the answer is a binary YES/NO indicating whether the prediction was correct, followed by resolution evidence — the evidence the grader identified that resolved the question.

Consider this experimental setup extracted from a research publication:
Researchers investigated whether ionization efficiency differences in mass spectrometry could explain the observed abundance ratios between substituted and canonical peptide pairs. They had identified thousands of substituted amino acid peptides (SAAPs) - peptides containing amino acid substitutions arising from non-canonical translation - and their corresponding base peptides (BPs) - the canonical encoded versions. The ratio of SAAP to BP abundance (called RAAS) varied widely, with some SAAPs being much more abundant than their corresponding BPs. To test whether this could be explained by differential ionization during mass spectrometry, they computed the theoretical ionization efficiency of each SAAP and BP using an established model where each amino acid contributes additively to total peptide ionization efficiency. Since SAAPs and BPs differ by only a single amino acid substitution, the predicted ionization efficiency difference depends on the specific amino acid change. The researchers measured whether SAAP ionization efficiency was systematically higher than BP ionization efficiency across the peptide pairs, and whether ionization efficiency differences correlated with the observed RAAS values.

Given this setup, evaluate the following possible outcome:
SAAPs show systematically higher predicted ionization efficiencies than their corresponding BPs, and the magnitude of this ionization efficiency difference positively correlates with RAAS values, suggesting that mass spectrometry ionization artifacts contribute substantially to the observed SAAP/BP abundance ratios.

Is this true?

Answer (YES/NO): NO